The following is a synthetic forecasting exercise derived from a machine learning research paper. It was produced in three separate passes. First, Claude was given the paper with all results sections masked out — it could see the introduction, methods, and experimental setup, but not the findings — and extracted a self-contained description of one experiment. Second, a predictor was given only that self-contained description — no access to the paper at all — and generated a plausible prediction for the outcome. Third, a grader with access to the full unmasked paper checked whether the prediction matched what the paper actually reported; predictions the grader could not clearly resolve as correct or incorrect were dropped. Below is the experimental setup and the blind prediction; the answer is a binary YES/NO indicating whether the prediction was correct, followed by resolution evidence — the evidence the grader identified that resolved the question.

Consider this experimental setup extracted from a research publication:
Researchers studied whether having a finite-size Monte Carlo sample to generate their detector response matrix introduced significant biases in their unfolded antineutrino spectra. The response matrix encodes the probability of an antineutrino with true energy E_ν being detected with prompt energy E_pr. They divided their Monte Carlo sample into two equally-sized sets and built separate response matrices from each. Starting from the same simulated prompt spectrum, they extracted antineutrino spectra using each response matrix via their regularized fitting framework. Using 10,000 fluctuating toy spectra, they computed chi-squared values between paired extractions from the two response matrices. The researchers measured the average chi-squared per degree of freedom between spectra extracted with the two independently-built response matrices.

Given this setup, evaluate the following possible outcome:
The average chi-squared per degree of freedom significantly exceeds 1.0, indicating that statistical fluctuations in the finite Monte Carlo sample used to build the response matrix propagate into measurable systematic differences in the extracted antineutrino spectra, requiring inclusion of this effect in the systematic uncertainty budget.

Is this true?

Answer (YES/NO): NO